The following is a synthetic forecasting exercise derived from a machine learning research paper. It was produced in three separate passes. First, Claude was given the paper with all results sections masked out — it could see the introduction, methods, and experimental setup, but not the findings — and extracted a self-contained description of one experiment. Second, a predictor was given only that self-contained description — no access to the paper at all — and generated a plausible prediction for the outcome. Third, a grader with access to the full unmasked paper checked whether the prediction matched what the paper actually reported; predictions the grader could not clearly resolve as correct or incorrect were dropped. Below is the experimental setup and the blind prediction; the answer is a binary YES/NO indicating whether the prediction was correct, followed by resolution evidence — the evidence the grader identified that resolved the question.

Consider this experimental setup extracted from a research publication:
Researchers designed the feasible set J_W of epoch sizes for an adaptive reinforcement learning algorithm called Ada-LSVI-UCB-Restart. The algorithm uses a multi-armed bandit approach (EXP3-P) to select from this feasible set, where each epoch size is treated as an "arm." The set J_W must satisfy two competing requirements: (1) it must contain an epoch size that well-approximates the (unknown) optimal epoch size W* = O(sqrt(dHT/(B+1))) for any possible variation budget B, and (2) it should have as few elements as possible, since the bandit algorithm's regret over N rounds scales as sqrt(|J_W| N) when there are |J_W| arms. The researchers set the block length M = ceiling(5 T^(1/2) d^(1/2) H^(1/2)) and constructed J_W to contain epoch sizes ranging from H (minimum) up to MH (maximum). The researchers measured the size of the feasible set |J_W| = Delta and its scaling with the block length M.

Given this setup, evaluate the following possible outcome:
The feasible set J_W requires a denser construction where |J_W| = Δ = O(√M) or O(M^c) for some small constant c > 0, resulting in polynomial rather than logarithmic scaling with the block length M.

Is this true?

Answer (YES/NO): NO